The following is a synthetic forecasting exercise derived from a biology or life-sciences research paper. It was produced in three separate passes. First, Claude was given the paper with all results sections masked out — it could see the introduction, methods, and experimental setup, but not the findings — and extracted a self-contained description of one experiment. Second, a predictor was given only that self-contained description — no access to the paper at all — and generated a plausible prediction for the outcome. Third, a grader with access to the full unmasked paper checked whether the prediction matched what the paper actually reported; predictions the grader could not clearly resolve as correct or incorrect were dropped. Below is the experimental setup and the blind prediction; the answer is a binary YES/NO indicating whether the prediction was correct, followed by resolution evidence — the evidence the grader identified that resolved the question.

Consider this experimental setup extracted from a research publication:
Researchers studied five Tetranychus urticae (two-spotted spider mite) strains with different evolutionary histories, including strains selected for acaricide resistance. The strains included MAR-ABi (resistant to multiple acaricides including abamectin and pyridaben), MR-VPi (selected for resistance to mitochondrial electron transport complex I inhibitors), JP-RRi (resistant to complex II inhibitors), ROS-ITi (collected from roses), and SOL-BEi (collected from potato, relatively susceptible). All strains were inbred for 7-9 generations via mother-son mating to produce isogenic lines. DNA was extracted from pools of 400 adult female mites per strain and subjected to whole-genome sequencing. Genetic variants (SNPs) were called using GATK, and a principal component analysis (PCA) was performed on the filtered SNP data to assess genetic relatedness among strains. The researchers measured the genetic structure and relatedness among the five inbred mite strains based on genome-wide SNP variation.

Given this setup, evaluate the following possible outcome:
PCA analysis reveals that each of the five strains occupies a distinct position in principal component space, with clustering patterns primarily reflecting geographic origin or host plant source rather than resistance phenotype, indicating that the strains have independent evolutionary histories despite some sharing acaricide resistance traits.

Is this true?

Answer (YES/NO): NO